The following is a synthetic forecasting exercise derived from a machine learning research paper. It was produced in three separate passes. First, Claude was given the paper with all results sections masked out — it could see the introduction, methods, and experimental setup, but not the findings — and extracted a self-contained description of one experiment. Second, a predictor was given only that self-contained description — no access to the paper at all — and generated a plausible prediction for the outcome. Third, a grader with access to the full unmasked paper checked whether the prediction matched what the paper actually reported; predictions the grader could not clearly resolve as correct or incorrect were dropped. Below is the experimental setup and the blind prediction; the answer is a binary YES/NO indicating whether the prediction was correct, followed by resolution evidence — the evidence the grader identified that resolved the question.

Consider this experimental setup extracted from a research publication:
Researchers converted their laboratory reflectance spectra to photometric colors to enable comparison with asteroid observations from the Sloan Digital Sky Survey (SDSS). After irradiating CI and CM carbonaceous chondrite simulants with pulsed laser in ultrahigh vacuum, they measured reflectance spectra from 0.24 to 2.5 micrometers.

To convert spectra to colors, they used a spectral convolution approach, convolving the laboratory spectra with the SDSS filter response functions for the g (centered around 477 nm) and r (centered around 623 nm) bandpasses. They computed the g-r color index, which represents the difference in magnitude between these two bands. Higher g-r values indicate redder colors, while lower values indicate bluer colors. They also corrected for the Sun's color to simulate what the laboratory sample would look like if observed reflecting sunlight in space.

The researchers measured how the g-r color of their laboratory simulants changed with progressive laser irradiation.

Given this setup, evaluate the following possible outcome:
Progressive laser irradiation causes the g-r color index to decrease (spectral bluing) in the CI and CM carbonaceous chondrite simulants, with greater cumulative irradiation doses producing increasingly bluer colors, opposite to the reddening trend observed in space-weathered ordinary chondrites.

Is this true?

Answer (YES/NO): NO